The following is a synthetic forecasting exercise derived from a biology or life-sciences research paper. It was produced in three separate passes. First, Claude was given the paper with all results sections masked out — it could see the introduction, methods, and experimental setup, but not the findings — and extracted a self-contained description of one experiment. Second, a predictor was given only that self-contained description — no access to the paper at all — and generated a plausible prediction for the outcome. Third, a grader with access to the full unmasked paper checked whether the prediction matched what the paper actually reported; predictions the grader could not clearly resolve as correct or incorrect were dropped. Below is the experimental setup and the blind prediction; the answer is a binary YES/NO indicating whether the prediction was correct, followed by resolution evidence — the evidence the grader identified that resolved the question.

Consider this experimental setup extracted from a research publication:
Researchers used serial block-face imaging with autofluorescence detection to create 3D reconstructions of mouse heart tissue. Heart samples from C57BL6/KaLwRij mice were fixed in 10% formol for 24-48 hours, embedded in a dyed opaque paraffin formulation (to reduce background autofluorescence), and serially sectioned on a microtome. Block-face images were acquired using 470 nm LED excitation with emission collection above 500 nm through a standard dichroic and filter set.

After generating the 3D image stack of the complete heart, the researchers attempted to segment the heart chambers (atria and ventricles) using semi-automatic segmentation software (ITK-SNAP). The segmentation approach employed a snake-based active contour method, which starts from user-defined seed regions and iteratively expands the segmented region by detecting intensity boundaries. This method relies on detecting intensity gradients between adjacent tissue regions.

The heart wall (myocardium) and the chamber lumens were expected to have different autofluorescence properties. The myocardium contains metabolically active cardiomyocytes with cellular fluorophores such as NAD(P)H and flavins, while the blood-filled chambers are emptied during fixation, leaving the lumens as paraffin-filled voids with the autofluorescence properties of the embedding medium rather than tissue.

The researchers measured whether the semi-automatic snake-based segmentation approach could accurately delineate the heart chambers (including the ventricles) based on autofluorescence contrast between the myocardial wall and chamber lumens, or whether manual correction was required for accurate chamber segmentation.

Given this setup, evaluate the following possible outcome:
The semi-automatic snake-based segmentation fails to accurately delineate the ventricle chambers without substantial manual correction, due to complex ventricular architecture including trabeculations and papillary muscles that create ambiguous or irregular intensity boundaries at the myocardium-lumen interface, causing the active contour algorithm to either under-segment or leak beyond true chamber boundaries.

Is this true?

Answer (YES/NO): YES